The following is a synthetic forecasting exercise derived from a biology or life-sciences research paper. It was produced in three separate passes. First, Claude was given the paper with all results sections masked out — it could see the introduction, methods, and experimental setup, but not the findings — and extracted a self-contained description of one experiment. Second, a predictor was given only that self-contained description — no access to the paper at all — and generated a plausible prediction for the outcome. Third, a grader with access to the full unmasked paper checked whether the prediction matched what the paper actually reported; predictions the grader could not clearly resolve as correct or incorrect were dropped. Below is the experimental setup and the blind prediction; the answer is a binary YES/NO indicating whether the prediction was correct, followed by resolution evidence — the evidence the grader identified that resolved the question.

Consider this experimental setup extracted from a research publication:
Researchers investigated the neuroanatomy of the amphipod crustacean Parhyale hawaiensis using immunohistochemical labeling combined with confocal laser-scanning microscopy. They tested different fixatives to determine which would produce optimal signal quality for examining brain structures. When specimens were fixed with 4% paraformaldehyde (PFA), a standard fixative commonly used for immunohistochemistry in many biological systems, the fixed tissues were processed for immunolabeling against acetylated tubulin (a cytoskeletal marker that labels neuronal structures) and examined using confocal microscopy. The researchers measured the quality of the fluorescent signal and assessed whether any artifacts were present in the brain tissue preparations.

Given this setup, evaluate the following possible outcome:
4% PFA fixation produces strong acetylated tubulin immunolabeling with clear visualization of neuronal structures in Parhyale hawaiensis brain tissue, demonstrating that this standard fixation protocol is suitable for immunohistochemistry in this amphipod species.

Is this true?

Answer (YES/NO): NO